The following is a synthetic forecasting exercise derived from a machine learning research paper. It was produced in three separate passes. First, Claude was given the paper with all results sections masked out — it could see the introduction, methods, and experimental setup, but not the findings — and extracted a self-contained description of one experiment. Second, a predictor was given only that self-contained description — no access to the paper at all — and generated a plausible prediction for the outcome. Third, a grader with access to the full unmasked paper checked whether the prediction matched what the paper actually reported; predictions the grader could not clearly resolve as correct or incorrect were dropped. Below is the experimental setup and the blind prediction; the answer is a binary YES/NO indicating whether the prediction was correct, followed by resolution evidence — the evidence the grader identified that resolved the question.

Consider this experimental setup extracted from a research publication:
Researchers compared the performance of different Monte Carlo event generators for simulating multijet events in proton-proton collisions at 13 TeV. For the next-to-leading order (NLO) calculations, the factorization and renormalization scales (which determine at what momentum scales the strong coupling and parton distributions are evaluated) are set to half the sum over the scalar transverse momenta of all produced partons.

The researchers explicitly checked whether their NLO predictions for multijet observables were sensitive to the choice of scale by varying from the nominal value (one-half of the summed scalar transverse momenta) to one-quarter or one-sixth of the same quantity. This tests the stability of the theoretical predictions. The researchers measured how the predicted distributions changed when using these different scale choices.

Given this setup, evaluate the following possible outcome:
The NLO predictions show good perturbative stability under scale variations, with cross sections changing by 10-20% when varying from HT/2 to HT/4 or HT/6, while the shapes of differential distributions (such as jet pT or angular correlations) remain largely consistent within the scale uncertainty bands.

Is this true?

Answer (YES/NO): NO